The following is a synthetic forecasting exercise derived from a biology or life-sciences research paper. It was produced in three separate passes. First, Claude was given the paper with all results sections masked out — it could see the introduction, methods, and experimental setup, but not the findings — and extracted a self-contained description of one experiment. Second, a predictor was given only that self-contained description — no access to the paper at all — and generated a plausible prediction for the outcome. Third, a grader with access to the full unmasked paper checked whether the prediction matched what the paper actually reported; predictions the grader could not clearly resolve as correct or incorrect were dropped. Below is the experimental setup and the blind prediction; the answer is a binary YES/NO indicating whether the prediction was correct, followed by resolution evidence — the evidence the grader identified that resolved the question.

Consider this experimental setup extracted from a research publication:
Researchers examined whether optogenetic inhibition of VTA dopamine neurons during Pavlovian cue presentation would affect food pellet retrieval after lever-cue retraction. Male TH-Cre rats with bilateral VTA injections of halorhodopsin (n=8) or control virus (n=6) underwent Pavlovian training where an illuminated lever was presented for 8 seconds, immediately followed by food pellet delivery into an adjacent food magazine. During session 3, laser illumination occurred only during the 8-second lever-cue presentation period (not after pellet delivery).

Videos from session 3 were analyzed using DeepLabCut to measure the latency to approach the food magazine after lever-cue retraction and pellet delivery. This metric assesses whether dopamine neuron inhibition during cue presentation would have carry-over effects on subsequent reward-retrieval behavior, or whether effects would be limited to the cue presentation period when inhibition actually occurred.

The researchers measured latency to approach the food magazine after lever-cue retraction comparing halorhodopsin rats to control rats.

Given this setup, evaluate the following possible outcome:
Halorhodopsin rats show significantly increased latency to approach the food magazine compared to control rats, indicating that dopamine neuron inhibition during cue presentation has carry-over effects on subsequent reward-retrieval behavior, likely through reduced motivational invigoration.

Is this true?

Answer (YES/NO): YES